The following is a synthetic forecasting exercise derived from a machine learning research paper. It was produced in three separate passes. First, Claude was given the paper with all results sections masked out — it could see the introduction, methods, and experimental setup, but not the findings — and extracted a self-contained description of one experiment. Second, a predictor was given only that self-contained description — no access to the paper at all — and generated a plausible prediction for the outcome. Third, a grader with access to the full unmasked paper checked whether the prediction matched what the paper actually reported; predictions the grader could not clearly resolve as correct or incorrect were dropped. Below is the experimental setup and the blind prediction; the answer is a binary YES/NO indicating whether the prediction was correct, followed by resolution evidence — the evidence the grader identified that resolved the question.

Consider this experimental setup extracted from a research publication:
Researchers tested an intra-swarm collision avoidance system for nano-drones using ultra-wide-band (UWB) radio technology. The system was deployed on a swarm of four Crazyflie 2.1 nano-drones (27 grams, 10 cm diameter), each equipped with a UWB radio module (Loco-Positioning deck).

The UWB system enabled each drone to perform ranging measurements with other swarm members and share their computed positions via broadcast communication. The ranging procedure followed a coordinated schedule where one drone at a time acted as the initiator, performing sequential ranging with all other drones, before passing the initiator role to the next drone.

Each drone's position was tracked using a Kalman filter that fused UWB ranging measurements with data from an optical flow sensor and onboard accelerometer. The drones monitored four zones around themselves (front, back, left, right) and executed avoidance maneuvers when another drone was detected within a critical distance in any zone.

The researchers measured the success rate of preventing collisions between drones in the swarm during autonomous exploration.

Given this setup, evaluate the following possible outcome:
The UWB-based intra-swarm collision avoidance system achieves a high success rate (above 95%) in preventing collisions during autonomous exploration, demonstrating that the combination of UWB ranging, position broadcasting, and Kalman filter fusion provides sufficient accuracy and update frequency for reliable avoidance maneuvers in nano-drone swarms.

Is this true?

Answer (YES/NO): NO